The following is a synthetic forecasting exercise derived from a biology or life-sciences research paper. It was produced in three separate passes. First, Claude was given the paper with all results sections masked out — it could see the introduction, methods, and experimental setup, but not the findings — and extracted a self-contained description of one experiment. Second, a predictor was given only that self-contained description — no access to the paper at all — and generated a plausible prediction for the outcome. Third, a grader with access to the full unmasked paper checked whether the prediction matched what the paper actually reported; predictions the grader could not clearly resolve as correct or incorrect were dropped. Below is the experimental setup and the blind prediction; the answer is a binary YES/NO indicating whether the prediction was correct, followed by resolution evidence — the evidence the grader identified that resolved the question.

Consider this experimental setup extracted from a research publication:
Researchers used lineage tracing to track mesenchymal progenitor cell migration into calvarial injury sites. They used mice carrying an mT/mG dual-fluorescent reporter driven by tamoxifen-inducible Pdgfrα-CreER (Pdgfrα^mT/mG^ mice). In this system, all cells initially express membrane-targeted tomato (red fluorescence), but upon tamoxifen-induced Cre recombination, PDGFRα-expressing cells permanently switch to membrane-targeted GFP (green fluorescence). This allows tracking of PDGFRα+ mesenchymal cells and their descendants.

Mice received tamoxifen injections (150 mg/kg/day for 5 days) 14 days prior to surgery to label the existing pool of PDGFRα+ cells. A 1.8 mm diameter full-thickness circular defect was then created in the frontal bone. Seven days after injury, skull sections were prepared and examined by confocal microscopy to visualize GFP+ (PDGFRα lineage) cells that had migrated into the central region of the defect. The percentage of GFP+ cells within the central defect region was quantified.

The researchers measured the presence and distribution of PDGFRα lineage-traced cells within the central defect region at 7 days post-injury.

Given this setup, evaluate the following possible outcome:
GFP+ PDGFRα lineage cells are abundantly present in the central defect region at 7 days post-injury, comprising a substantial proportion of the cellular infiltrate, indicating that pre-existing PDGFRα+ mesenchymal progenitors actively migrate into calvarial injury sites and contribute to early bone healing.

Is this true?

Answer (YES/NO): YES